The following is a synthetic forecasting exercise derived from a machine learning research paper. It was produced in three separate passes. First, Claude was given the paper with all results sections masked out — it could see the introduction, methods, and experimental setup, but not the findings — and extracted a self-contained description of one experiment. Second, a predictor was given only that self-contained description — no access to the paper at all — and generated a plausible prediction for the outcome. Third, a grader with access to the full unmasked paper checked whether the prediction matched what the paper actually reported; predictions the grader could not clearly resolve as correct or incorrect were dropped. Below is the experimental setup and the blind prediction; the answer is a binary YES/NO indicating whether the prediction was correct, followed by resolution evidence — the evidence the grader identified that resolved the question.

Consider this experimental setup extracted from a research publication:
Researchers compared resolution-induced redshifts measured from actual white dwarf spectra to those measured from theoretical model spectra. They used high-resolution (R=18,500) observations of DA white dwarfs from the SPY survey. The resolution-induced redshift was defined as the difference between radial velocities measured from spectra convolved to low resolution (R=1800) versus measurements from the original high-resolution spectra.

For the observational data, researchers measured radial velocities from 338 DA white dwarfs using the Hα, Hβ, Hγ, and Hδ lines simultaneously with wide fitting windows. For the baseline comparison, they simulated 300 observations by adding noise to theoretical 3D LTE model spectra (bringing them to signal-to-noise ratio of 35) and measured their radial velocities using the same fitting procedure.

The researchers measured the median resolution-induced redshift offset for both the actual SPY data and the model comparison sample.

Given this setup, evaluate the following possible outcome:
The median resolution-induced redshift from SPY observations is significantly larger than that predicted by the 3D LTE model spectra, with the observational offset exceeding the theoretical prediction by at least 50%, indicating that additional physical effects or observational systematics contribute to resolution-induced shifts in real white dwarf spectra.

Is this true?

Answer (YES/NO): YES